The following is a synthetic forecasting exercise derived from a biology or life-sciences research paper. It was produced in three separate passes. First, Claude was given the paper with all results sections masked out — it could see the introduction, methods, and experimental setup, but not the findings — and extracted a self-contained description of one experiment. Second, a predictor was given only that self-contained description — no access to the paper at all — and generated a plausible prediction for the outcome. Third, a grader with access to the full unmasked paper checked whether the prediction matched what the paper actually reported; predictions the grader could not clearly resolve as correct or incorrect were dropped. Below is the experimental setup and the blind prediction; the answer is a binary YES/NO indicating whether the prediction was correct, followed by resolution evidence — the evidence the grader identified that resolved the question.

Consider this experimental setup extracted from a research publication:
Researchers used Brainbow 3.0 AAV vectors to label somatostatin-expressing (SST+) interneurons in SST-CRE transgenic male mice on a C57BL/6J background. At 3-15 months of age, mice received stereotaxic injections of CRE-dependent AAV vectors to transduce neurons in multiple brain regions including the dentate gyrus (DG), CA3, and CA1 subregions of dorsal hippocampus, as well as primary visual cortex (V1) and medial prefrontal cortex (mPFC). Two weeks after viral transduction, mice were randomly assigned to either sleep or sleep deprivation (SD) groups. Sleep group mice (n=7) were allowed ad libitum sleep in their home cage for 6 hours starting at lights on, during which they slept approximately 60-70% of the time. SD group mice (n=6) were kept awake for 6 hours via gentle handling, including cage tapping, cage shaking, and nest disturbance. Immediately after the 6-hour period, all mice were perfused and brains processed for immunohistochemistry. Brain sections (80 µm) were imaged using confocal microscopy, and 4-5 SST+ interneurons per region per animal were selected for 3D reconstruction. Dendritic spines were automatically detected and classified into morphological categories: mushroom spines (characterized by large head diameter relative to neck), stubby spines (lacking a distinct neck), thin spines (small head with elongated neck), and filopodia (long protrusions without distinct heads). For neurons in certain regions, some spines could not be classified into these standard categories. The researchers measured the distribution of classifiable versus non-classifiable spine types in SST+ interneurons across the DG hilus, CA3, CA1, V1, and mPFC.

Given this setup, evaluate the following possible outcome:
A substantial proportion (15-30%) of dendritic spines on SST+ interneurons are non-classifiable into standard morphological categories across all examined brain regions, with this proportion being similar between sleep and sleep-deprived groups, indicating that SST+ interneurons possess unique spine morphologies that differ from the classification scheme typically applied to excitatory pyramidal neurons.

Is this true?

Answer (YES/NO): NO